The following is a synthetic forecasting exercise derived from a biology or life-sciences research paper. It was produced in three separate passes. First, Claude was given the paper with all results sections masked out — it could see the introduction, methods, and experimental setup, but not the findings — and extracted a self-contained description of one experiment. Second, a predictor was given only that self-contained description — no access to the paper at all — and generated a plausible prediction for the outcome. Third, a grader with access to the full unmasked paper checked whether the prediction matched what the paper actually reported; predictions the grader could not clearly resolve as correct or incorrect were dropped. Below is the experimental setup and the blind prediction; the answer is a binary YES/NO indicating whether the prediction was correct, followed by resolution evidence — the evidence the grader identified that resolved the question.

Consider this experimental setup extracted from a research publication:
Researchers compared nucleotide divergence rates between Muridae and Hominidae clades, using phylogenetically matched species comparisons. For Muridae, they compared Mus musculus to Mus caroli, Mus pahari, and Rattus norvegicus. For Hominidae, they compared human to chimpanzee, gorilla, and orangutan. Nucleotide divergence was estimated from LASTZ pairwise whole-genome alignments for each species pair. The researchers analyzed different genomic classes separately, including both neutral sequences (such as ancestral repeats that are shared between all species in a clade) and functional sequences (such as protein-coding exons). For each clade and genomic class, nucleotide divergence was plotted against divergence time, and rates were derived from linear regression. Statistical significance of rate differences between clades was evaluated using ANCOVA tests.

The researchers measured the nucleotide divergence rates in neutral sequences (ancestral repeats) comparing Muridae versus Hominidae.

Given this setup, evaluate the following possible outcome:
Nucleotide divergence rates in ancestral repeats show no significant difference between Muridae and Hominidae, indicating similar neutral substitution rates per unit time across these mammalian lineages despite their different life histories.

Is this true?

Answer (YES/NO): NO